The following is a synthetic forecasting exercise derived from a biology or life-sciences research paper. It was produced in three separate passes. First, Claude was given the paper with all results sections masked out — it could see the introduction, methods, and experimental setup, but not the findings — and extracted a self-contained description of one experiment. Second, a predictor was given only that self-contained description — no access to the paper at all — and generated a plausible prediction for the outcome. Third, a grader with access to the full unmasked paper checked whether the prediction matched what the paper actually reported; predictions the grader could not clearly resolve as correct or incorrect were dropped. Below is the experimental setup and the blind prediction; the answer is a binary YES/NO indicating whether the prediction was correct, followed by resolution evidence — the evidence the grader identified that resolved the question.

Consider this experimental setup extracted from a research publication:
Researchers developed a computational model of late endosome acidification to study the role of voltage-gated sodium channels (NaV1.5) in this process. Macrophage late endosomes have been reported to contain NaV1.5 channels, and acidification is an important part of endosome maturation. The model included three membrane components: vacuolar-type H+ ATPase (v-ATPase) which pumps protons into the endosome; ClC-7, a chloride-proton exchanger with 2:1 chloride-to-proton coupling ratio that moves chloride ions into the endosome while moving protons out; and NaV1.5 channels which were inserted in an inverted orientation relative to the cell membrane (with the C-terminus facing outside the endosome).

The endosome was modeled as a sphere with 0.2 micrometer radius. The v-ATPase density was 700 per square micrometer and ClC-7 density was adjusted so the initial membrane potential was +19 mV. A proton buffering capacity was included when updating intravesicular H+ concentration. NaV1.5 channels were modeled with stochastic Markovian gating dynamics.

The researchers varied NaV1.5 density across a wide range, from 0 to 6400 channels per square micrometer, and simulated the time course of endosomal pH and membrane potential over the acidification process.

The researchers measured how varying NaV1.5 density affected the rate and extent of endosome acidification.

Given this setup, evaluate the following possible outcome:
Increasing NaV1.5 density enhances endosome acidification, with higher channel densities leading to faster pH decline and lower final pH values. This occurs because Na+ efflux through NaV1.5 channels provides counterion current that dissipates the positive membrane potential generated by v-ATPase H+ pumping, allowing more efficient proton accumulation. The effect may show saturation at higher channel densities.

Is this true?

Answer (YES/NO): NO